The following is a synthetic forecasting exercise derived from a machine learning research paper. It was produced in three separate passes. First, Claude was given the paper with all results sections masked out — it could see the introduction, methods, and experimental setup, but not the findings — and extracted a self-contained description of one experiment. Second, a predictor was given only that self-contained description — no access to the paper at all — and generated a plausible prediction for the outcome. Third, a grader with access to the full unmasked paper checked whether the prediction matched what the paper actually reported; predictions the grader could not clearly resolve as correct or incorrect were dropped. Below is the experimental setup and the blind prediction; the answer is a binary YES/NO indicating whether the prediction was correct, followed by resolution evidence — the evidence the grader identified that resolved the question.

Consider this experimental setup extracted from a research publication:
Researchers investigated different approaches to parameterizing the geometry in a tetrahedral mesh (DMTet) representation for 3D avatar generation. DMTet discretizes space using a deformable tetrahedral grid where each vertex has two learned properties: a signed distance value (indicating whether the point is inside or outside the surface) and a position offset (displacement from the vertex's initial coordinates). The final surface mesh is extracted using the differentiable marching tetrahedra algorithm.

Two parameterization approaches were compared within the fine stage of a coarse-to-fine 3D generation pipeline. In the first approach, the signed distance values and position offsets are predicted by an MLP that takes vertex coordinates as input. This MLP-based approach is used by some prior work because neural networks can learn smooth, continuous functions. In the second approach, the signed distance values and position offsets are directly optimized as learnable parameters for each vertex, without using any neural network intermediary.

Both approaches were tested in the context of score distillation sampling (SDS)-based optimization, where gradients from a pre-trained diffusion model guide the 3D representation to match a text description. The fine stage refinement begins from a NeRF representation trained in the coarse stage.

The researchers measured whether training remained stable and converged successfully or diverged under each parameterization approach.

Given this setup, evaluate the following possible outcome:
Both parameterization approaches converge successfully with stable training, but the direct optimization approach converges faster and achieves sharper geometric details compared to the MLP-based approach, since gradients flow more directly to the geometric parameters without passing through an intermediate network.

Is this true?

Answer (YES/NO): NO